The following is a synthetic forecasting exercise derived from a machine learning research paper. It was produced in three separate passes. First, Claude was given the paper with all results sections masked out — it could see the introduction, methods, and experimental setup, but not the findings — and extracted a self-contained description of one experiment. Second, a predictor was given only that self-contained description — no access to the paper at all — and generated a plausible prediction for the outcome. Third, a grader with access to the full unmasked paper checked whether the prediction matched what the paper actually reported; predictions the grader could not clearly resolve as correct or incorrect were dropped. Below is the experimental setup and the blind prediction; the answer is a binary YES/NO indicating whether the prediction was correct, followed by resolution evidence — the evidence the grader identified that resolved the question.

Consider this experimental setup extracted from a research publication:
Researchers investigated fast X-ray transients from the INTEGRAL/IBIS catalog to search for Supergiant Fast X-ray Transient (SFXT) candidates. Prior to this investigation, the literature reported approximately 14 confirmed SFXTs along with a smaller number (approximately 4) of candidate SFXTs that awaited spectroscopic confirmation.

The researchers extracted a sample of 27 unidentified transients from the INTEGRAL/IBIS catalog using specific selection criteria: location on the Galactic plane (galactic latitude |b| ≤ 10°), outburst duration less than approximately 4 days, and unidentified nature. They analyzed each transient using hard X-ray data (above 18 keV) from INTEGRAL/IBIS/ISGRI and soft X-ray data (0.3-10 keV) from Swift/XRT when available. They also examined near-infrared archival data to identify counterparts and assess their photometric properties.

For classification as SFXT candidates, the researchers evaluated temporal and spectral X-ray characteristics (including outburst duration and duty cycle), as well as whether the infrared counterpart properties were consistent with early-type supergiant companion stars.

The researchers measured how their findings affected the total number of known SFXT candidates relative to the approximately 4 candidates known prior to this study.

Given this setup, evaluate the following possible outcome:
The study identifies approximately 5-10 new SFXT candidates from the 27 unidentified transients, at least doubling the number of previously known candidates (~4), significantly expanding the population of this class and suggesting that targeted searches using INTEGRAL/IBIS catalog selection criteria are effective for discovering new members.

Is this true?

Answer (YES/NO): NO